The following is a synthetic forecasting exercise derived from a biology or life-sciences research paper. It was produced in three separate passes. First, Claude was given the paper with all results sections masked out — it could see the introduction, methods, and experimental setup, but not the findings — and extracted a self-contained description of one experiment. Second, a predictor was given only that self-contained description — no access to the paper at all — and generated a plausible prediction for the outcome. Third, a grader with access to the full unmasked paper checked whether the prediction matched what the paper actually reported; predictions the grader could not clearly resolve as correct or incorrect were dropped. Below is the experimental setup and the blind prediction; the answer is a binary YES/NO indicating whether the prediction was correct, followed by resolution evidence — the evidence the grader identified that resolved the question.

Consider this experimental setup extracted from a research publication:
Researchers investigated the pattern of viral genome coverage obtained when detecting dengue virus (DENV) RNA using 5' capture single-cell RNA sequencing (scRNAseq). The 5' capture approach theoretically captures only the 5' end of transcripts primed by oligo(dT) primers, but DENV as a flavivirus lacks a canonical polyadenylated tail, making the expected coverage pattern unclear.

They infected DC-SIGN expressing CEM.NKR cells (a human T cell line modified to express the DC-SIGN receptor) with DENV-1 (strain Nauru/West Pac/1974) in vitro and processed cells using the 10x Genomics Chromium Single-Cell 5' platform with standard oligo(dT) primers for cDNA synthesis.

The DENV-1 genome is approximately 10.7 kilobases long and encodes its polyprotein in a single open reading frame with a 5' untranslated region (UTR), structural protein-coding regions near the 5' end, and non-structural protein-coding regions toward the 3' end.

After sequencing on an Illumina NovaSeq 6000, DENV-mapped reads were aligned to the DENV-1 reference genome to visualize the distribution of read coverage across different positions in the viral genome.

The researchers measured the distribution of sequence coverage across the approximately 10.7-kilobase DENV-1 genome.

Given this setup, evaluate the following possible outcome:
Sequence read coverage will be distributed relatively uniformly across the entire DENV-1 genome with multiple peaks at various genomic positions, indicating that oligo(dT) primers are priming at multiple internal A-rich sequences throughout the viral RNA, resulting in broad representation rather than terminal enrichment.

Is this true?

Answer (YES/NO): NO